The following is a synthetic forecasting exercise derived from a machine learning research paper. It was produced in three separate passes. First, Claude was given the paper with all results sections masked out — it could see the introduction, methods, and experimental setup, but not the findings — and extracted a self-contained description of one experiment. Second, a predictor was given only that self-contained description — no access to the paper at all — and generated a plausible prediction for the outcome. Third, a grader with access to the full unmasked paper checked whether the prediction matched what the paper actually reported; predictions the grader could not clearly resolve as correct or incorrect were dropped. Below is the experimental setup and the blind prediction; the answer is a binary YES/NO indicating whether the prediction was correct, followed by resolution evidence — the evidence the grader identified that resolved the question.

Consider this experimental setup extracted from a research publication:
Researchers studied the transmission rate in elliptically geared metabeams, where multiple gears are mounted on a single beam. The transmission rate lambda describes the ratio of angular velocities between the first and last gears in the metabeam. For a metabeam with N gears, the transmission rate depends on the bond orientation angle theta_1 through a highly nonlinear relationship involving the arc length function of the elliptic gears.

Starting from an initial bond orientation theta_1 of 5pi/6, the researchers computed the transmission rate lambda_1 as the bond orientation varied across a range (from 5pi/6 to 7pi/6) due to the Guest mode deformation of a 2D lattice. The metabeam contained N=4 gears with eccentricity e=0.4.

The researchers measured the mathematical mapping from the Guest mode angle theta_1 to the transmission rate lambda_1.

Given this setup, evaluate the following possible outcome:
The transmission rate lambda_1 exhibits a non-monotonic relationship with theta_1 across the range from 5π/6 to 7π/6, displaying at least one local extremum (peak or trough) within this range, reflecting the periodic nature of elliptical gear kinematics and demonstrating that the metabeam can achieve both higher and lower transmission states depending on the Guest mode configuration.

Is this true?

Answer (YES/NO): YES